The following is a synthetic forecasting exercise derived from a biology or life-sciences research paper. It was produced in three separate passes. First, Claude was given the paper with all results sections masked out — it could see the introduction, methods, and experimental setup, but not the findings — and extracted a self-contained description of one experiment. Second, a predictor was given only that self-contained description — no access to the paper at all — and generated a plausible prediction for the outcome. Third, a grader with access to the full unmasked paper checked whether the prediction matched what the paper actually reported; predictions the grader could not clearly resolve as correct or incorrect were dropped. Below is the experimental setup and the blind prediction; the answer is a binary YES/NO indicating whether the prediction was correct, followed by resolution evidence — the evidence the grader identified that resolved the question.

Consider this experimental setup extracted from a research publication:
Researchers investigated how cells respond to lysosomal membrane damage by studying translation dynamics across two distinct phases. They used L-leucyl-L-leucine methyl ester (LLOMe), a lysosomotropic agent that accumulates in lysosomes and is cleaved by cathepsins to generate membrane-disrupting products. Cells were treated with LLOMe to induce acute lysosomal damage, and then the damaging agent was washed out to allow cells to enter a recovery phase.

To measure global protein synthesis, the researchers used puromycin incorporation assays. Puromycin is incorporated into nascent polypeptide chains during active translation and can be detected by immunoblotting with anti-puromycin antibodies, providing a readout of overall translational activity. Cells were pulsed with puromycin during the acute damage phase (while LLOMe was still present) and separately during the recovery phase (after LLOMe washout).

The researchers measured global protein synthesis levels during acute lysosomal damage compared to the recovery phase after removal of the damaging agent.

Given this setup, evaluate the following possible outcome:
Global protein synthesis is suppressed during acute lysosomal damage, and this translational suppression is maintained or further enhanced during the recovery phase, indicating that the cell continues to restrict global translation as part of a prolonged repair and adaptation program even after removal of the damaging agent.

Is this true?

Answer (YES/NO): NO